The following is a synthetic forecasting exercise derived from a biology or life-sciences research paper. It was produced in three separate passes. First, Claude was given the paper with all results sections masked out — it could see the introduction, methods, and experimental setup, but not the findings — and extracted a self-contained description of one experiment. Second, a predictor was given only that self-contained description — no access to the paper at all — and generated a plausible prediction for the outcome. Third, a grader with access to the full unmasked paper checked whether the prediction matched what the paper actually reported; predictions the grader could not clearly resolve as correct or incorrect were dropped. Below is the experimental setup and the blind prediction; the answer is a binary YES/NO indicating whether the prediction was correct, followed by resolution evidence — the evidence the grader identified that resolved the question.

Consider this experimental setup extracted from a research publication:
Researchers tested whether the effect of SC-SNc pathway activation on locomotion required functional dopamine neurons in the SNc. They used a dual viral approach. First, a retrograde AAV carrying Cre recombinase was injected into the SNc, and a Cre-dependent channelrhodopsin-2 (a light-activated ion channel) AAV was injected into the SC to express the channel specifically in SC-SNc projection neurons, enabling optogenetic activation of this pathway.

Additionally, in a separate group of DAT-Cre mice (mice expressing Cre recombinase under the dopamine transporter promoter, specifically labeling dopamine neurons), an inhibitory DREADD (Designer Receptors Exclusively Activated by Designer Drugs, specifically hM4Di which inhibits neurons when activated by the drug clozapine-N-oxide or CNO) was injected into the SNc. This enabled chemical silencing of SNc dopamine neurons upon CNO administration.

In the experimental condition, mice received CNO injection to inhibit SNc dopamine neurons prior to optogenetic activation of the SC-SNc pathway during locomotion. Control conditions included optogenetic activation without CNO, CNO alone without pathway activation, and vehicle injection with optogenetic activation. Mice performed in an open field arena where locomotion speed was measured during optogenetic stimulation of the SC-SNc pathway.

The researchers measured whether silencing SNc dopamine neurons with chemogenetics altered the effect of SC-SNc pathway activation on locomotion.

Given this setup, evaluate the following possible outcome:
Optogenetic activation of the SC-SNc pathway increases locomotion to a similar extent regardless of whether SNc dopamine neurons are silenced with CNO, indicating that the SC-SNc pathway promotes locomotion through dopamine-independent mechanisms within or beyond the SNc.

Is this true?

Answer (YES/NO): NO